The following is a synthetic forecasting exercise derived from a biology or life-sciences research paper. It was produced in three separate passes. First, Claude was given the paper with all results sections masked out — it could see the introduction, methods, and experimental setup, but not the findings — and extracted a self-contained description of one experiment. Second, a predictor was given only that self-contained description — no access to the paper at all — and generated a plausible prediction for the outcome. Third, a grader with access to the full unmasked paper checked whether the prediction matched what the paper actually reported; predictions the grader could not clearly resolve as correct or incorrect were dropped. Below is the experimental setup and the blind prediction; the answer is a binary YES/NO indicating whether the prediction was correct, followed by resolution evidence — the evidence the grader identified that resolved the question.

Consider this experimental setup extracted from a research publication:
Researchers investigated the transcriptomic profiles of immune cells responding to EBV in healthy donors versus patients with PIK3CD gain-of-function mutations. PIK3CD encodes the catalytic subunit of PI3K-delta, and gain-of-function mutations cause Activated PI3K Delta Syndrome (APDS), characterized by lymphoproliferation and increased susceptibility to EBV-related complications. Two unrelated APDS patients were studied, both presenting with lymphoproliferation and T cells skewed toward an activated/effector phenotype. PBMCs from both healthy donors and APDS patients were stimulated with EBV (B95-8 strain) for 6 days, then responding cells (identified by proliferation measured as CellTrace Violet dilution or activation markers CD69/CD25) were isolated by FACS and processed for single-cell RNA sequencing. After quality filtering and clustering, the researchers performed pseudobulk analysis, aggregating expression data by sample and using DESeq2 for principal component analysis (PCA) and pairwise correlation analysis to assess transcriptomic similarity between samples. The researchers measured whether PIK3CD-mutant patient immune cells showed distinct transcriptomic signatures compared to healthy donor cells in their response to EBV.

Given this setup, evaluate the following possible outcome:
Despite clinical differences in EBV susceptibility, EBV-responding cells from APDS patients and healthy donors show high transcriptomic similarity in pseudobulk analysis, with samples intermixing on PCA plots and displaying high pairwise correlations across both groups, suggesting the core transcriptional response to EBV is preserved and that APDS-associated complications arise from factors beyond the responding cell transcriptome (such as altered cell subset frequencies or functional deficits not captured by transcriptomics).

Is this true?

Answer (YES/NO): NO